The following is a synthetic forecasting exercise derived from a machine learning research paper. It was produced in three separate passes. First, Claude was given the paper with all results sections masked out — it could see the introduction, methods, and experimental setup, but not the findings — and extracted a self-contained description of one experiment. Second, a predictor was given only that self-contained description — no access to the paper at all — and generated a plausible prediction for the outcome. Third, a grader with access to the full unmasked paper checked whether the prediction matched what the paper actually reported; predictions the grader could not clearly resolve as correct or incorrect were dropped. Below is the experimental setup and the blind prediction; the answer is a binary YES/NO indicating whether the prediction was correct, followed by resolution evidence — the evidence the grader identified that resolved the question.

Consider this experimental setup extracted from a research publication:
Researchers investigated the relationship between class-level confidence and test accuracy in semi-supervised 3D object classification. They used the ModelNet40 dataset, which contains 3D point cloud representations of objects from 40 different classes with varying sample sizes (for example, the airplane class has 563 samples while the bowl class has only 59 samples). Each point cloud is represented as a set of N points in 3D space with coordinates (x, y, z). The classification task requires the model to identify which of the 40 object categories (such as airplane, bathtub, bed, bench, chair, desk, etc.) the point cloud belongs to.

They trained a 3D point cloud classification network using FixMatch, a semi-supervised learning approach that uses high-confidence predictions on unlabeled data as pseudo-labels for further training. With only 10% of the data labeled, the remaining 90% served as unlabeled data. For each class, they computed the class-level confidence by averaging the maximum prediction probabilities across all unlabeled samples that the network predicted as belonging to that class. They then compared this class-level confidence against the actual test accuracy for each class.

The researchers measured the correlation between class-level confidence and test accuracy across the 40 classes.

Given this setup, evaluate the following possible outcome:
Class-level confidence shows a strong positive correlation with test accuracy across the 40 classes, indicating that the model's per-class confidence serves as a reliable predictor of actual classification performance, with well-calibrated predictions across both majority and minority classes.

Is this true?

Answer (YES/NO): YES